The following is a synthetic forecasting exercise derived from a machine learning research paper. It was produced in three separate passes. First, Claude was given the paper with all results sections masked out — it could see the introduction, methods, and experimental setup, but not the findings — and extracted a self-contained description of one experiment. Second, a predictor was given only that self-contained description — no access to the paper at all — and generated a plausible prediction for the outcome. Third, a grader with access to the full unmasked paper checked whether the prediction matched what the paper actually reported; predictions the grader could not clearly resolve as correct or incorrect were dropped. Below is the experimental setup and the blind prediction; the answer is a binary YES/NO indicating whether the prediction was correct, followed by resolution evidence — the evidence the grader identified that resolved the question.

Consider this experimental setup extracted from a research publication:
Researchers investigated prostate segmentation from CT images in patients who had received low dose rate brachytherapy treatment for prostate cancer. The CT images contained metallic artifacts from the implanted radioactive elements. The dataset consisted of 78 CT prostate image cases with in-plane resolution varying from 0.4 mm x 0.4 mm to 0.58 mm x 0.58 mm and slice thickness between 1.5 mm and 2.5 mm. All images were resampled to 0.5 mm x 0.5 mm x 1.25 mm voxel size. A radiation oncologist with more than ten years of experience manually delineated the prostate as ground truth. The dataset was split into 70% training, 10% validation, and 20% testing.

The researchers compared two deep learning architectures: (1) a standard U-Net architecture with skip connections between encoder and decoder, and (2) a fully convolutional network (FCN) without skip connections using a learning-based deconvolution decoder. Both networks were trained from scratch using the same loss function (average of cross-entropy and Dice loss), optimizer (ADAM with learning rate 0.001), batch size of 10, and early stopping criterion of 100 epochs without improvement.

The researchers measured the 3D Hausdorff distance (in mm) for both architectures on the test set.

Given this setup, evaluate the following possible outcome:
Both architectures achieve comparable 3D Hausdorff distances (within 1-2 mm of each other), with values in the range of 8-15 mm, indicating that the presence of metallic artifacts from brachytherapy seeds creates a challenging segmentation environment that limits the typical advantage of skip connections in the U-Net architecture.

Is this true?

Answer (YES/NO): NO